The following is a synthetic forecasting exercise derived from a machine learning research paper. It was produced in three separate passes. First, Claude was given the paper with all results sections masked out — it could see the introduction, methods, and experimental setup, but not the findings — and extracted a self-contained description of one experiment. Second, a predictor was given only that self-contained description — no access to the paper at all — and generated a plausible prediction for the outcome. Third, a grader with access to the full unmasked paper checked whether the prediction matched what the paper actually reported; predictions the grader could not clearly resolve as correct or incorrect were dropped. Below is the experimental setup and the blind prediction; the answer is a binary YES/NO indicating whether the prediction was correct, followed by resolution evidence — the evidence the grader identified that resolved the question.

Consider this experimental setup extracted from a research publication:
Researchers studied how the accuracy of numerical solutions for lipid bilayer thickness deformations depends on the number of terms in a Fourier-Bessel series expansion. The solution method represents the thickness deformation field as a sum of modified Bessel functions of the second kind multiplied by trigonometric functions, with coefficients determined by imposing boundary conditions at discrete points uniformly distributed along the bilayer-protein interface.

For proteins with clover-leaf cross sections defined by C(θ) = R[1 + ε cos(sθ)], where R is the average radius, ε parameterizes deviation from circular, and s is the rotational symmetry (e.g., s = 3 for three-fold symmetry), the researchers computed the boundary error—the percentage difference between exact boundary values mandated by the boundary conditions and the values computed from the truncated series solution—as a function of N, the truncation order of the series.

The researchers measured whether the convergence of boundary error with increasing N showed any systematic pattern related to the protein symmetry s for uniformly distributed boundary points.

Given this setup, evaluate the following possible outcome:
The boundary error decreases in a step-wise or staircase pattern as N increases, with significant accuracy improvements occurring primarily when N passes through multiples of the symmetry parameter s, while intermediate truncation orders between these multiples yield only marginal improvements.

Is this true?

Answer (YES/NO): NO